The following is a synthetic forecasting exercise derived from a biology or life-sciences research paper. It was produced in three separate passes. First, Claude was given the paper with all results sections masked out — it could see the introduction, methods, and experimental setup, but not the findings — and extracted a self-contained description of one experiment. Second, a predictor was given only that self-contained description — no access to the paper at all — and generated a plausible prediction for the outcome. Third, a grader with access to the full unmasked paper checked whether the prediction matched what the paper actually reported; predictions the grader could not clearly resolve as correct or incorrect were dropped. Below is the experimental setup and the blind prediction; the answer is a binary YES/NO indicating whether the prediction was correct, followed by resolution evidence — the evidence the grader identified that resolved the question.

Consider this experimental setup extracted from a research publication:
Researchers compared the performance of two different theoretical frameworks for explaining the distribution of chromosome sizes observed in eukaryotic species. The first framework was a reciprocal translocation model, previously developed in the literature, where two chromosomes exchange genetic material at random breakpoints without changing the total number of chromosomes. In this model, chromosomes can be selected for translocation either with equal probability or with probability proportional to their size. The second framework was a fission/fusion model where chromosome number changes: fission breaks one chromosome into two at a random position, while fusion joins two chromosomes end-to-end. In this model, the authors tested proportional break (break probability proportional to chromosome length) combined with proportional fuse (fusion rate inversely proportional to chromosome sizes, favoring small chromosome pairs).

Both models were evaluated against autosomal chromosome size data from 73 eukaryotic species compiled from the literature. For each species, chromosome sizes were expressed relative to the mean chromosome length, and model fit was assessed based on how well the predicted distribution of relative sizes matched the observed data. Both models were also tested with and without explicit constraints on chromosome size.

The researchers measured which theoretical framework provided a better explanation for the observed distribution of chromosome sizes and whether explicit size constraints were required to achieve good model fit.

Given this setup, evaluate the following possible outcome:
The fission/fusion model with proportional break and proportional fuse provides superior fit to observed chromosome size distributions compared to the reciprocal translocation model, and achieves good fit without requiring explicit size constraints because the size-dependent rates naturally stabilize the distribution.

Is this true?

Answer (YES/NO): YES